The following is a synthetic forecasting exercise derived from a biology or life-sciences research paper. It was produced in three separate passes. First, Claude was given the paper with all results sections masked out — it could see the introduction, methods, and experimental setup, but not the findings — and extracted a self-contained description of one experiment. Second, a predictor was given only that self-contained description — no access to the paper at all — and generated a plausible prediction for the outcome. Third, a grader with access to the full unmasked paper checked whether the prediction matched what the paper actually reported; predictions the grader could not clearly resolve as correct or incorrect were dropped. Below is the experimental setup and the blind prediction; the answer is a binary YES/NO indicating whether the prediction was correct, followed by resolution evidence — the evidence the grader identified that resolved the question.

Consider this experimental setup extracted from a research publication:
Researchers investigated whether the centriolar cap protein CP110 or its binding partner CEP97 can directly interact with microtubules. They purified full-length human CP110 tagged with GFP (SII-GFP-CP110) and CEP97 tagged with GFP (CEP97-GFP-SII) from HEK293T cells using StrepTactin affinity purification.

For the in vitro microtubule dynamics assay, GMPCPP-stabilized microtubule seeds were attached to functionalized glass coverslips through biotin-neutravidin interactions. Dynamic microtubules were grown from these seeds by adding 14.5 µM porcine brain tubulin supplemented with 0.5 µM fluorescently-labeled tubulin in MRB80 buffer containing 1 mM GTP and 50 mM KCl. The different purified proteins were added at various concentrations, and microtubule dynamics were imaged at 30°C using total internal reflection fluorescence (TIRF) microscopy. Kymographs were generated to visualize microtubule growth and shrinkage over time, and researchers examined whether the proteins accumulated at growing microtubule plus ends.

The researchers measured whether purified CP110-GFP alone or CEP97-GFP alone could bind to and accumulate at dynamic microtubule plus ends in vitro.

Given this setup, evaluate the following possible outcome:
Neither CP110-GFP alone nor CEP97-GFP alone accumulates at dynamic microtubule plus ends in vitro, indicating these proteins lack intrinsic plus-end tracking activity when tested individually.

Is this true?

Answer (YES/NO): NO